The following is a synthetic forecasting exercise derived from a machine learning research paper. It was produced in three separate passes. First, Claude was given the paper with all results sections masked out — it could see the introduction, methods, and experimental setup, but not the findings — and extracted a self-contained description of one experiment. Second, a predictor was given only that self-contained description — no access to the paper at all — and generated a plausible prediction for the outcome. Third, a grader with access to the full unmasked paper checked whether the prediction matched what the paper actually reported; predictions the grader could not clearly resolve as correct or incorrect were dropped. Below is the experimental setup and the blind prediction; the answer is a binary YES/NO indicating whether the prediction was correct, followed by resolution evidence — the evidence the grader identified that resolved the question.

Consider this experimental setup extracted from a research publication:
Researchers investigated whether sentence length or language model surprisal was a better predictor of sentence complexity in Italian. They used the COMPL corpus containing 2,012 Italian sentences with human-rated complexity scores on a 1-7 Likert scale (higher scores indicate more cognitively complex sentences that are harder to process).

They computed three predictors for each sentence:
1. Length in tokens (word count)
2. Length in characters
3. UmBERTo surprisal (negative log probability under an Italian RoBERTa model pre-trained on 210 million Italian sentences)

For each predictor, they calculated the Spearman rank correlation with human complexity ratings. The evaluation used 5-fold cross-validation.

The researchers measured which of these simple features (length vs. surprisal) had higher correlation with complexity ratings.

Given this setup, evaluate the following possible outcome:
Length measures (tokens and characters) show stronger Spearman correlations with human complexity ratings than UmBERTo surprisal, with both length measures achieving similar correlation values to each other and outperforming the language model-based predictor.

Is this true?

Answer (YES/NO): YES